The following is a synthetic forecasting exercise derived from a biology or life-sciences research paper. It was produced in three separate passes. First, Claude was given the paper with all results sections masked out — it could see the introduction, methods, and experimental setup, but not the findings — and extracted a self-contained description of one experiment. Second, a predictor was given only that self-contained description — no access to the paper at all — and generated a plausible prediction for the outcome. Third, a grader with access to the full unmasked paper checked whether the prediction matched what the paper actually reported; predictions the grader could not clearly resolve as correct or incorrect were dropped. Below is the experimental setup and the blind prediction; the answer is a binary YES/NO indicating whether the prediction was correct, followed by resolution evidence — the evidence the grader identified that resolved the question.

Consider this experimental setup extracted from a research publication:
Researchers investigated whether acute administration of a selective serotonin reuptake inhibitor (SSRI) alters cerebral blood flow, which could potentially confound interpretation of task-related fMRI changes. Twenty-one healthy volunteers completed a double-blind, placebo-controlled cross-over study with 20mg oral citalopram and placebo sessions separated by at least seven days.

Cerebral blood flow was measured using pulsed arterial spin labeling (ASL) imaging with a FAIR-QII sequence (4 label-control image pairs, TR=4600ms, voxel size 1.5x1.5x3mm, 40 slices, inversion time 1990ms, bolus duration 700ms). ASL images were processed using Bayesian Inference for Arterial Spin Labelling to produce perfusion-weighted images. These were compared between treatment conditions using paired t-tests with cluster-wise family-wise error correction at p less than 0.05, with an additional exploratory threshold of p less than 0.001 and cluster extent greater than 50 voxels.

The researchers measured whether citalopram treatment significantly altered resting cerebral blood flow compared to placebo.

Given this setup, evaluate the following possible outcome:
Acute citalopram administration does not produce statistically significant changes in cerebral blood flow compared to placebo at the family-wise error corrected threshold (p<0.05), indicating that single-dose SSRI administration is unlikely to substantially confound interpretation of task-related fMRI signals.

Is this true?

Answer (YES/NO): YES